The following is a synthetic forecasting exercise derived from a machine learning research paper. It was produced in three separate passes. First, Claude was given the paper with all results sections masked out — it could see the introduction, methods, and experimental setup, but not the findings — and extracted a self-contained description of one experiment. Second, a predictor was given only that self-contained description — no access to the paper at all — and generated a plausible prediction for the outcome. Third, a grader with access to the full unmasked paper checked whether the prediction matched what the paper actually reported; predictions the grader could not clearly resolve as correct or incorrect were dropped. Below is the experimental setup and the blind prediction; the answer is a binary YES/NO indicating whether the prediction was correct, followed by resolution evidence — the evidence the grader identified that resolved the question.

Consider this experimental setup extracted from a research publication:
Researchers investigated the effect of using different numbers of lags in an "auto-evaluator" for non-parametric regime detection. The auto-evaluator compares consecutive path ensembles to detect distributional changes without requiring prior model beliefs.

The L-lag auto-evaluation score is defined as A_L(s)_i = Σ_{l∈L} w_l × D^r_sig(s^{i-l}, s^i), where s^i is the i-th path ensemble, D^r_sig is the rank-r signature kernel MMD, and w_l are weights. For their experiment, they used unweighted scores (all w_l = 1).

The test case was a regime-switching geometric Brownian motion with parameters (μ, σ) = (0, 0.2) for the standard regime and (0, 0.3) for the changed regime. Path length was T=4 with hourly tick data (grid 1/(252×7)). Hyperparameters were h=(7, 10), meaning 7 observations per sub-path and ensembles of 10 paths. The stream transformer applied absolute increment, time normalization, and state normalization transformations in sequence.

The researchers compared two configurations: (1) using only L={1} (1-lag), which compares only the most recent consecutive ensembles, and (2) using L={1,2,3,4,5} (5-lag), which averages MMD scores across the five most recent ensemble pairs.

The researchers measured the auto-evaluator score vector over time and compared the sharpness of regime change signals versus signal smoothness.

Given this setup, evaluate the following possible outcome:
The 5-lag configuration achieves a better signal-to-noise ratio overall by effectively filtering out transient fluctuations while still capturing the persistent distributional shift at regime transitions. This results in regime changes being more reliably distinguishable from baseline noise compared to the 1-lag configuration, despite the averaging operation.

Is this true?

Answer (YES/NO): NO